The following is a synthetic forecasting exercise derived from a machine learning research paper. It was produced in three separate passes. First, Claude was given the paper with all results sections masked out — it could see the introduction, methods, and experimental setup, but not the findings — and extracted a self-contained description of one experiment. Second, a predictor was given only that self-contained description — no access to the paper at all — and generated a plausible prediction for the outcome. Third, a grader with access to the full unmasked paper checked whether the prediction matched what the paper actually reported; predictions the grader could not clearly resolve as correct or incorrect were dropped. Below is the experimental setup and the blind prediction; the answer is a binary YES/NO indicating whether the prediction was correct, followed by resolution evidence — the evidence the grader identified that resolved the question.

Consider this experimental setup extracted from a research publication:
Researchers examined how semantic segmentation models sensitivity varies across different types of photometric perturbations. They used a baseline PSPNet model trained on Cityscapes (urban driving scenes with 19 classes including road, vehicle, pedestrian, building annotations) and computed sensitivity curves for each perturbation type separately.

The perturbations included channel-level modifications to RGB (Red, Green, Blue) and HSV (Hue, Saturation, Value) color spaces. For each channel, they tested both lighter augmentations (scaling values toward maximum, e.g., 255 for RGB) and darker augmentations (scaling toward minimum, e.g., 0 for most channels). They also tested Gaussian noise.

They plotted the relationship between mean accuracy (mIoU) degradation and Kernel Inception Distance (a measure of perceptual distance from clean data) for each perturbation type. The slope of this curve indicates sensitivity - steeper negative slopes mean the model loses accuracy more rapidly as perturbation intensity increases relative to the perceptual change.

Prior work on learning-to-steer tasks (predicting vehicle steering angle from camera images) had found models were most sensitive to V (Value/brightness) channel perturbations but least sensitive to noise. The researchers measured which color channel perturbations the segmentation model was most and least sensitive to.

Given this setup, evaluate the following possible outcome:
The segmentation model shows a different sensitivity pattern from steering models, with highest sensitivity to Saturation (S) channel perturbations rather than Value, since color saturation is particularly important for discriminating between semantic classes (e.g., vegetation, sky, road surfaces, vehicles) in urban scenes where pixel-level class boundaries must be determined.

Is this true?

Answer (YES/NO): NO